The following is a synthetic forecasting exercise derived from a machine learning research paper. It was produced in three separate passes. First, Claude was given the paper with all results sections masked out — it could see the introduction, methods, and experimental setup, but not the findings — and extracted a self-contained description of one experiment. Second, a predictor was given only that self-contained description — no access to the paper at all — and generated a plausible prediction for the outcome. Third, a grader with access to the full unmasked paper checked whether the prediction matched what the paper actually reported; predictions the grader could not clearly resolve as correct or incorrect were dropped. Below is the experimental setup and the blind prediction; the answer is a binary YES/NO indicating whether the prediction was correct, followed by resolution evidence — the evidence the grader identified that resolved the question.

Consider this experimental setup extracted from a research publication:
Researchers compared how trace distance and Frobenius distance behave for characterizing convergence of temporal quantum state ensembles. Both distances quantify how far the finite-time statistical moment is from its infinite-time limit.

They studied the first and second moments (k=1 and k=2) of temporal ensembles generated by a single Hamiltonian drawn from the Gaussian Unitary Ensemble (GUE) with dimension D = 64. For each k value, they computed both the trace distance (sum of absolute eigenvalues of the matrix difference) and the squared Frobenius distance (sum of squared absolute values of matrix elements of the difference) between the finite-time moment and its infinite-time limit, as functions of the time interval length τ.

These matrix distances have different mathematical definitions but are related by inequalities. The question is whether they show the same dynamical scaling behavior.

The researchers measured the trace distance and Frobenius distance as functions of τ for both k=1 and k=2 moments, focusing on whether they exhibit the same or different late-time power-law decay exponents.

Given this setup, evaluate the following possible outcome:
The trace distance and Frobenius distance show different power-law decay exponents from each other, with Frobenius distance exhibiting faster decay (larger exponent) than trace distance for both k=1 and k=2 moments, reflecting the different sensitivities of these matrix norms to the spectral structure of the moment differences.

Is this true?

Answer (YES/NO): NO